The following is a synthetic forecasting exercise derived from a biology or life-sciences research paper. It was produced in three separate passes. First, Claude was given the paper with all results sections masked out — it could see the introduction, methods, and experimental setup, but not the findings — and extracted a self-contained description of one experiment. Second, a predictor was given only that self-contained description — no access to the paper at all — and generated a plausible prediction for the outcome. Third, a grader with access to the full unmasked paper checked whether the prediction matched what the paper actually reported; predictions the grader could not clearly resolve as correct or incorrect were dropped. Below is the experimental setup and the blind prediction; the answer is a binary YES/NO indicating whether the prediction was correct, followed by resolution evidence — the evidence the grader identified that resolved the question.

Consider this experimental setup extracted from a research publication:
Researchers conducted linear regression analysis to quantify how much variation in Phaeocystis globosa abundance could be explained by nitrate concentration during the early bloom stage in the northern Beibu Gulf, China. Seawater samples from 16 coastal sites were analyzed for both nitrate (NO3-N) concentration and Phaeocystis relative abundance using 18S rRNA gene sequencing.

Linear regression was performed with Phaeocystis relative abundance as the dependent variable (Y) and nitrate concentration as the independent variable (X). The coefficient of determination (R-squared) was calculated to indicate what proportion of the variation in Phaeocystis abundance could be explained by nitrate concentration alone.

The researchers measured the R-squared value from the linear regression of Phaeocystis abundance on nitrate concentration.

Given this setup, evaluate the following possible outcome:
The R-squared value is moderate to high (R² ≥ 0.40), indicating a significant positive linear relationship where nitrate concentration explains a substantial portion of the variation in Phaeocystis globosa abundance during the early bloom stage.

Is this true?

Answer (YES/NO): YES